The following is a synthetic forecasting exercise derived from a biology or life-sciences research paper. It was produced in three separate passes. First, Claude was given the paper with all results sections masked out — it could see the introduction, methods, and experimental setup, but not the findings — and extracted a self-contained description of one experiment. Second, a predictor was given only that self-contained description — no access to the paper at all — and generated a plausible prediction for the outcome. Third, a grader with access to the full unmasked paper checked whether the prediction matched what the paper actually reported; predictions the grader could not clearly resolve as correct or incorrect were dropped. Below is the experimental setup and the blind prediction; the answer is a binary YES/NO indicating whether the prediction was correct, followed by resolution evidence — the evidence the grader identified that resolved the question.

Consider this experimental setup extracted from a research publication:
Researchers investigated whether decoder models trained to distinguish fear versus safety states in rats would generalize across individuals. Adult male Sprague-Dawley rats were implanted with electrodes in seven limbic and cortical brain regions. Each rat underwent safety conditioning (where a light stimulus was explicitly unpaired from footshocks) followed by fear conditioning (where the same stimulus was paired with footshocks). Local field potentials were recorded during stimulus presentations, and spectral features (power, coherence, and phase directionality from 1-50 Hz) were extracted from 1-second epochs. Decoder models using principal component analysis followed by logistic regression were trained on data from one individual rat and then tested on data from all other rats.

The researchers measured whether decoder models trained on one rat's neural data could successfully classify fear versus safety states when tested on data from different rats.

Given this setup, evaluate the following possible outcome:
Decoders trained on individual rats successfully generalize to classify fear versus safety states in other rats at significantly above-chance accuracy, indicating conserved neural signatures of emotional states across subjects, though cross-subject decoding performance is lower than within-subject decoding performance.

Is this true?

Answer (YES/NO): NO